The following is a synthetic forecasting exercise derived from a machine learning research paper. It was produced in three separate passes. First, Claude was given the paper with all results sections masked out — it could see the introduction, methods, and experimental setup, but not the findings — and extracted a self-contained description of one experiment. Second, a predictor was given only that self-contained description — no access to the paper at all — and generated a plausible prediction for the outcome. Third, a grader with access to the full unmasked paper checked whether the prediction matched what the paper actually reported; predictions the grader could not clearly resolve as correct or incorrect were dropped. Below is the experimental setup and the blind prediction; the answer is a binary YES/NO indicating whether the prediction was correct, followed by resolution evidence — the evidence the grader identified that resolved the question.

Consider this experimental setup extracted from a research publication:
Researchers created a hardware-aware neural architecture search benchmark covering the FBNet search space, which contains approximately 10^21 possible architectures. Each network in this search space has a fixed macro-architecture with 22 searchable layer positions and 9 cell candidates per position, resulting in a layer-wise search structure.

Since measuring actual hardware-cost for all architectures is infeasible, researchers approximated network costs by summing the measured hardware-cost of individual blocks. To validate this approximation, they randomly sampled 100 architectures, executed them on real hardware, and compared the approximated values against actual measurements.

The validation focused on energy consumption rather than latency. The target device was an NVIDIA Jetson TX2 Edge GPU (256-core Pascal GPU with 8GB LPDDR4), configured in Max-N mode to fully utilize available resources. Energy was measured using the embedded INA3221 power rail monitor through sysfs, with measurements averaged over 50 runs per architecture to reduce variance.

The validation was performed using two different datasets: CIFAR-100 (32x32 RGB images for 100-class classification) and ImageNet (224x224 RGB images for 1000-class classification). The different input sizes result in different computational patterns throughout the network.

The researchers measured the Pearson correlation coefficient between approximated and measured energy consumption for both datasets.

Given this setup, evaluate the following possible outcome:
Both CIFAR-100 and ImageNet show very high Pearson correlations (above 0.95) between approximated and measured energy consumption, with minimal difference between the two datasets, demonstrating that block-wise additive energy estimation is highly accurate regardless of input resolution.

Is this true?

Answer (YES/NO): NO